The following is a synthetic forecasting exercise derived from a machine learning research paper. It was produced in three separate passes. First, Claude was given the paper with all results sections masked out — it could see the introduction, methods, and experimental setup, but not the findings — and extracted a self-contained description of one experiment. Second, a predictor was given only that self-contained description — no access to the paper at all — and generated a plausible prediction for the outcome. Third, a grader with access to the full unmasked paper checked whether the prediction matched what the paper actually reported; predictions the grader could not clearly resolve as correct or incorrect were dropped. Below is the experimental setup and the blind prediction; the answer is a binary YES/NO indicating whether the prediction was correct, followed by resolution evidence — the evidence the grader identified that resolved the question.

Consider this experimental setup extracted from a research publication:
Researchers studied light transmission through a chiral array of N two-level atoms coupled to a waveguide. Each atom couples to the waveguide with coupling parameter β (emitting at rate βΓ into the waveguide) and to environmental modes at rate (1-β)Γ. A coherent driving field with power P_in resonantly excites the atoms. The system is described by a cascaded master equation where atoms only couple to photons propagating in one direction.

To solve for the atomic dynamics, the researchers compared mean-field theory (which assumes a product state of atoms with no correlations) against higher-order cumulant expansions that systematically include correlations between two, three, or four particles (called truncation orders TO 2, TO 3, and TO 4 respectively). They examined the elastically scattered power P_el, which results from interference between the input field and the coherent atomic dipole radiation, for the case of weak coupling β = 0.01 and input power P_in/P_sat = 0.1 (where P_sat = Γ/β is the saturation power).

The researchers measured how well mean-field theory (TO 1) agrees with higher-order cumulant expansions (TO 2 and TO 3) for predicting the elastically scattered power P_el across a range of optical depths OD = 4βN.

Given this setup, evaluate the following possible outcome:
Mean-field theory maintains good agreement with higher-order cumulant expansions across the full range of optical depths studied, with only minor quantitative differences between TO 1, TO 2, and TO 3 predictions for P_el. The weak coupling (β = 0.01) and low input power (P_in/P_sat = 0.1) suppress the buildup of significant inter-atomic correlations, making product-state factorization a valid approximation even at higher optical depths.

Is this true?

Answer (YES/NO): YES